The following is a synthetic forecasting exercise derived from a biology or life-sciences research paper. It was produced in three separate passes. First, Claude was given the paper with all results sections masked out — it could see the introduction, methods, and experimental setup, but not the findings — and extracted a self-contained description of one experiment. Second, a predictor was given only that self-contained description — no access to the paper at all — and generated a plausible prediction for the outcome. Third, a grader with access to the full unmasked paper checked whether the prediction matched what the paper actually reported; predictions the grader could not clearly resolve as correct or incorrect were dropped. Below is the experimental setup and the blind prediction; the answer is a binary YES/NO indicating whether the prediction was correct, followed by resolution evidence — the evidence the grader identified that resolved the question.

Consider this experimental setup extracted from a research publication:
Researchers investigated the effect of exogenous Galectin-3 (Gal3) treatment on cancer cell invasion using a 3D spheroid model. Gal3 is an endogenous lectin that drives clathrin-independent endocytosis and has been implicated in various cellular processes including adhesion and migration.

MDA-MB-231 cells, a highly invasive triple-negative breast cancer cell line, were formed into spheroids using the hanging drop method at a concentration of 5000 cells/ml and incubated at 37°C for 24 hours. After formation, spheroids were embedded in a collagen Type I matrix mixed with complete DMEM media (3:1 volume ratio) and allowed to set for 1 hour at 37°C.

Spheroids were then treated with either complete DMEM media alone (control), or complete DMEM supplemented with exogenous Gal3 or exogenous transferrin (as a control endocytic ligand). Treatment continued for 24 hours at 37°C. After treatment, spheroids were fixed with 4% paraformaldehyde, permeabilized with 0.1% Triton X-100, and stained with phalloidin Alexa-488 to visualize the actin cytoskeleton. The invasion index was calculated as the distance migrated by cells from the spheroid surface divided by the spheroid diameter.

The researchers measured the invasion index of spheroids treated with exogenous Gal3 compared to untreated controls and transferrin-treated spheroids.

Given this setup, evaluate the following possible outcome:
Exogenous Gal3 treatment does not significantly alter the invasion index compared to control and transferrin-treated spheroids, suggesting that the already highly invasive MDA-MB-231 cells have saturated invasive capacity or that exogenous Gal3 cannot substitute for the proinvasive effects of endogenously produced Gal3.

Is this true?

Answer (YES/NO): NO